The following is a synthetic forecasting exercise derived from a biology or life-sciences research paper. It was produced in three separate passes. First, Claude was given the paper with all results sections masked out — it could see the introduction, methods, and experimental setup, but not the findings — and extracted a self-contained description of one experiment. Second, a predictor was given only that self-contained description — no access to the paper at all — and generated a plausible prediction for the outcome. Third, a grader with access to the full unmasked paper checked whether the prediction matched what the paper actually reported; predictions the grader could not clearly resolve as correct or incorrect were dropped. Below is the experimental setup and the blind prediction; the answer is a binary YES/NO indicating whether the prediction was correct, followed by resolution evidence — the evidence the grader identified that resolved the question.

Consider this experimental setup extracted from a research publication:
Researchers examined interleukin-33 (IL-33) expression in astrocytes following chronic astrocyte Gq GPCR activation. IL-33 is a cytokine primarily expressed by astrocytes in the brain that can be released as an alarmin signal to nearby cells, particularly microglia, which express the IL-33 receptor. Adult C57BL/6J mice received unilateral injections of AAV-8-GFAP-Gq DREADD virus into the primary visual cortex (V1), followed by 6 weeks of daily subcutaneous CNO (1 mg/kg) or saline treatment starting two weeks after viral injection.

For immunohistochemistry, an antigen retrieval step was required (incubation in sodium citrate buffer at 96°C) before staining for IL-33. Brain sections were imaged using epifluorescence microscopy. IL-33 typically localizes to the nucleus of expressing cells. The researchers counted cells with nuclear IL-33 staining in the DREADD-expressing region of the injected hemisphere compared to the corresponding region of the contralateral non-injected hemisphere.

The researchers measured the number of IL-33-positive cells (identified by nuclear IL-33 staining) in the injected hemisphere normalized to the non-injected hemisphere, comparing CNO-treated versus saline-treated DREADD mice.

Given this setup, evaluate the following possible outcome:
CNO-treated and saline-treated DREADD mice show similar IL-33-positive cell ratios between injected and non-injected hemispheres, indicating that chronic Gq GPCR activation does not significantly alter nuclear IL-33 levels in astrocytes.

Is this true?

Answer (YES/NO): NO